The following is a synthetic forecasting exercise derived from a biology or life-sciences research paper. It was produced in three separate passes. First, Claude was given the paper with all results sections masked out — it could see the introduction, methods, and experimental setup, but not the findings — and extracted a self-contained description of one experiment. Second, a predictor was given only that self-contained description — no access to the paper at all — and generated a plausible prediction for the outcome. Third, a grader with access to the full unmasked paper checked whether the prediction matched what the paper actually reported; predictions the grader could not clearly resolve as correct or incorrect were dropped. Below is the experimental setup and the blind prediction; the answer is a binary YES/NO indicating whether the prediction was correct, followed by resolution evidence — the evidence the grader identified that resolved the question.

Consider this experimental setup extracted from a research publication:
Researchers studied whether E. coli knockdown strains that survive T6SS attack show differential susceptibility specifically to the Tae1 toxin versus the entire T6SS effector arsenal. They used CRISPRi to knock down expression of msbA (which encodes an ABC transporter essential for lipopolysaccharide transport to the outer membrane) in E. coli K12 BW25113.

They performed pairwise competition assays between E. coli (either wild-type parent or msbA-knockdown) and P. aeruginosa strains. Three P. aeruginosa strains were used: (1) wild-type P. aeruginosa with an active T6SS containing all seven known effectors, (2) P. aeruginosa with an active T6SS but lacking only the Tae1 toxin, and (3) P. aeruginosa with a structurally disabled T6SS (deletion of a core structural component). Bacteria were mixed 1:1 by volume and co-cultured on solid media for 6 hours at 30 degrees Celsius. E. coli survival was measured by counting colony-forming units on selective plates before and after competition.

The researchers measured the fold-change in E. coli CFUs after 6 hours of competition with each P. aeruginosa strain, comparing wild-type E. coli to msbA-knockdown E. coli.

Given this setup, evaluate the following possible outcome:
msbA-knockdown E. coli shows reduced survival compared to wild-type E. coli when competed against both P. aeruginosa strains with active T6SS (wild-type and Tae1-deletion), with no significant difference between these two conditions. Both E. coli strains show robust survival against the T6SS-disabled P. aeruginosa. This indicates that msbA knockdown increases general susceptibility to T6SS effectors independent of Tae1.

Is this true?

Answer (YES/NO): NO